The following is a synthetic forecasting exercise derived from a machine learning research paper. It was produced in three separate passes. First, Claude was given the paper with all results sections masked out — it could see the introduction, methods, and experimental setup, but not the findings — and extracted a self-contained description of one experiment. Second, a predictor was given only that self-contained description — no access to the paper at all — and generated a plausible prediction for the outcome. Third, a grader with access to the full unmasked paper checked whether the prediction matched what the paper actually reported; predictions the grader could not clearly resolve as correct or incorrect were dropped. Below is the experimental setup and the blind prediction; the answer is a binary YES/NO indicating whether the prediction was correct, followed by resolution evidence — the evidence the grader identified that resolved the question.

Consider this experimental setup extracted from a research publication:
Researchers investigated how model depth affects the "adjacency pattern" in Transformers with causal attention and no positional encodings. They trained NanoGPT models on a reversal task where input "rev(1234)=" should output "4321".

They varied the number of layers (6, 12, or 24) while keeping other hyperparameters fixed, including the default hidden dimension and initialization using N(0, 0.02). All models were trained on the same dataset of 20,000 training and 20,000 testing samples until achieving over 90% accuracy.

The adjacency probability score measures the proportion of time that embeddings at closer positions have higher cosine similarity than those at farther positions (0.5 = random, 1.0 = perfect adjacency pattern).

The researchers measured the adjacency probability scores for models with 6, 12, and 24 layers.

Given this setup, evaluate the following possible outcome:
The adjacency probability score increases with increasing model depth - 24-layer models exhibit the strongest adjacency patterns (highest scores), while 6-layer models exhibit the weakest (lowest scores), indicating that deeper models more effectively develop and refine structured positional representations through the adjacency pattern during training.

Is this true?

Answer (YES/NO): NO